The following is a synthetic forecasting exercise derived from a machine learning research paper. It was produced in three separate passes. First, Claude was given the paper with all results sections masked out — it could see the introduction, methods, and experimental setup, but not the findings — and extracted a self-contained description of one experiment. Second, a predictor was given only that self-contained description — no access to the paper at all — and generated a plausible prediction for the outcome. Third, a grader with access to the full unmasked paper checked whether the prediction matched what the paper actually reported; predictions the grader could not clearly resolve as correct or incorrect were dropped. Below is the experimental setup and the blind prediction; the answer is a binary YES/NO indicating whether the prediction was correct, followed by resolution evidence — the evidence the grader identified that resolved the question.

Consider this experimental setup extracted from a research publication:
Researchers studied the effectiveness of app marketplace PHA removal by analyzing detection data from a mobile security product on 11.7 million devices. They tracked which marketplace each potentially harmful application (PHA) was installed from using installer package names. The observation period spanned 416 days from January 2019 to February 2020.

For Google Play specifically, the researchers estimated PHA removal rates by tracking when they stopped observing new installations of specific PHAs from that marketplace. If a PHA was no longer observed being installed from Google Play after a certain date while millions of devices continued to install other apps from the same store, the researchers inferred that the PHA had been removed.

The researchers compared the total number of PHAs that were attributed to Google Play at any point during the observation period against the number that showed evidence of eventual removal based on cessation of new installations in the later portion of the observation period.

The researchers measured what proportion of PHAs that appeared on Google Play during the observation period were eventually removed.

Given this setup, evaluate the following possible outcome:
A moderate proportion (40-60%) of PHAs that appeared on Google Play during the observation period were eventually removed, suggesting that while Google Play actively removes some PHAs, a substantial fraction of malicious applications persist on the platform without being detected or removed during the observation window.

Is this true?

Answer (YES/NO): NO